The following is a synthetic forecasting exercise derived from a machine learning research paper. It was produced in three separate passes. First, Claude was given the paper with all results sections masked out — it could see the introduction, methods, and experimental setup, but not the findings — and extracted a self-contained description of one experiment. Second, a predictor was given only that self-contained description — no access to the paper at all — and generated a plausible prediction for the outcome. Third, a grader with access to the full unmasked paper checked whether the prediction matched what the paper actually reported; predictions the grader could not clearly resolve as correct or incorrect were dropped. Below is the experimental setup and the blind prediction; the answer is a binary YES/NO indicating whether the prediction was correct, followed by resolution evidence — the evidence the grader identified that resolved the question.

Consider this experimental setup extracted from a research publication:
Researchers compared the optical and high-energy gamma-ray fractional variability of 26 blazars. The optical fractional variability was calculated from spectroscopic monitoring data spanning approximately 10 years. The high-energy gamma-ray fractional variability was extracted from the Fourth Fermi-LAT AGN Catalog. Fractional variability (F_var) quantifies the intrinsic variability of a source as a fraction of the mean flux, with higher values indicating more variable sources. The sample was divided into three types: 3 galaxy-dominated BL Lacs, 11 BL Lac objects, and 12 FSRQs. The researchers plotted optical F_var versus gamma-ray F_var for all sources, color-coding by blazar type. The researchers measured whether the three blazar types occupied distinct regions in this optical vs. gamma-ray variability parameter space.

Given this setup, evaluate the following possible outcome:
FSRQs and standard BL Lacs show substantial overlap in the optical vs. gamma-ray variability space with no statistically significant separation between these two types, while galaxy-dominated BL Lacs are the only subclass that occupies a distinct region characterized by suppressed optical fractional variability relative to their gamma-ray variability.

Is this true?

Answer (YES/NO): NO